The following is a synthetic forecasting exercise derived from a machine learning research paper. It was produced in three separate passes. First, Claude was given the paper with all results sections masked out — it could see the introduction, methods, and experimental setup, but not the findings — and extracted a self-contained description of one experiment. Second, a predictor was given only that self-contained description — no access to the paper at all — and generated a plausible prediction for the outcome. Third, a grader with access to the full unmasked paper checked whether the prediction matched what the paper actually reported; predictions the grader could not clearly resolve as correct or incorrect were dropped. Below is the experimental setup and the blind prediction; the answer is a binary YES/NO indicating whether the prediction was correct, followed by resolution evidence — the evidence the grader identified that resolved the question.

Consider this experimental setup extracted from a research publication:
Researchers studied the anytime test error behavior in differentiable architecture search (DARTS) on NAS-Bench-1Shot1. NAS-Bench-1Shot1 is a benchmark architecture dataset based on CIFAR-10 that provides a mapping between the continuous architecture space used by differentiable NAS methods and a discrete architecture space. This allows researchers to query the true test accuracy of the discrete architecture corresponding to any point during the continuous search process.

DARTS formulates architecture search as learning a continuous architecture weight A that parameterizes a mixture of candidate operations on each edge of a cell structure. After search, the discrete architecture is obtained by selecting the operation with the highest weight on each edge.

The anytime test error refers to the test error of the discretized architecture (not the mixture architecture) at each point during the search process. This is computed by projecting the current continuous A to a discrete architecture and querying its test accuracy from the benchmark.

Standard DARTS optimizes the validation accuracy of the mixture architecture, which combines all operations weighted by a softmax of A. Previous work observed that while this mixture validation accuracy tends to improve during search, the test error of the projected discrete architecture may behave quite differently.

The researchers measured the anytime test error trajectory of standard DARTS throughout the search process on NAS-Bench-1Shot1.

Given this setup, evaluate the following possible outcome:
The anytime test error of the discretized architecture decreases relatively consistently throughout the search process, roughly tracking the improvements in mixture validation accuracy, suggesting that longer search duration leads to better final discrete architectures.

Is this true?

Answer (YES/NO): NO